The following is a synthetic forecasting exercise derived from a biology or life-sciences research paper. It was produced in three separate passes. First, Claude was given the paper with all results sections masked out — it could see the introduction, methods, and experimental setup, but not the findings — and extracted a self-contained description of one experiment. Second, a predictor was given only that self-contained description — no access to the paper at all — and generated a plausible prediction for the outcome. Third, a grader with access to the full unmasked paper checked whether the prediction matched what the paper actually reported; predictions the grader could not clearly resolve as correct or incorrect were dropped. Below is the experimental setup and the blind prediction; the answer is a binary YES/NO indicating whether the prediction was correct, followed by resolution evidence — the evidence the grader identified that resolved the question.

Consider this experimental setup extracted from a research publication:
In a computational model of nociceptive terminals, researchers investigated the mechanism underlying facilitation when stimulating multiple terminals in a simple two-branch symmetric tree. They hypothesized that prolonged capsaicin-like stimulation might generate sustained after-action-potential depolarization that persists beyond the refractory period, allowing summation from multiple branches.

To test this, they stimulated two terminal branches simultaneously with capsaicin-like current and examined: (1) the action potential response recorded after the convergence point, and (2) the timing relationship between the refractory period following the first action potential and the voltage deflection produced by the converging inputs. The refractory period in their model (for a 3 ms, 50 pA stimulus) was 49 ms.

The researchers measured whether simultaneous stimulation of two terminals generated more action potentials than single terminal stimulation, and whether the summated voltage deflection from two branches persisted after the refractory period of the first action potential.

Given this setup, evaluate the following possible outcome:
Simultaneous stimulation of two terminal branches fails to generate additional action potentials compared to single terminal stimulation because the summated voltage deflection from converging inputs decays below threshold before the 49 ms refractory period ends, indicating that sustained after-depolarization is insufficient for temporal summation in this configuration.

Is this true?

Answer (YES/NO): NO